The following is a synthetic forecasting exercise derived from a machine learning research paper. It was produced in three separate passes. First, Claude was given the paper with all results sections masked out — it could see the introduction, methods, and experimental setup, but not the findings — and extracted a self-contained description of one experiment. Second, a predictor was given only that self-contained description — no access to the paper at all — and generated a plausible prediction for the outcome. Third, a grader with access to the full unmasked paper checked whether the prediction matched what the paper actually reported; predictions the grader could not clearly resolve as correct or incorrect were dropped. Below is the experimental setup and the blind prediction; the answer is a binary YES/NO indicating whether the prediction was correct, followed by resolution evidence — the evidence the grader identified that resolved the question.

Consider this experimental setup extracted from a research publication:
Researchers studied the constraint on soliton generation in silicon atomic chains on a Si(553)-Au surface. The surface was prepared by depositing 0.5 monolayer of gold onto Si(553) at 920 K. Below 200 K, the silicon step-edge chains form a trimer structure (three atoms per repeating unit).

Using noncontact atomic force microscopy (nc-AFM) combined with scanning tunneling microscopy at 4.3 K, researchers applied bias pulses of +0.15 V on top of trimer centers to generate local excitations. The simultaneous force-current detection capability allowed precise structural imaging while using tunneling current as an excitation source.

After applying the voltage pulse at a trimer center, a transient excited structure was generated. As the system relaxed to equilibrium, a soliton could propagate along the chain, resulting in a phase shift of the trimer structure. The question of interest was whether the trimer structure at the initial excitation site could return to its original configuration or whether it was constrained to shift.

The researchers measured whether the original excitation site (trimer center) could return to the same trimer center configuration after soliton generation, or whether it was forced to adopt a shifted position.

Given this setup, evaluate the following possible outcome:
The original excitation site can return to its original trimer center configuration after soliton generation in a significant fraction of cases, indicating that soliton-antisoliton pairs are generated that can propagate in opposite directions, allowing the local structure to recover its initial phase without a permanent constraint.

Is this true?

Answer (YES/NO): NO